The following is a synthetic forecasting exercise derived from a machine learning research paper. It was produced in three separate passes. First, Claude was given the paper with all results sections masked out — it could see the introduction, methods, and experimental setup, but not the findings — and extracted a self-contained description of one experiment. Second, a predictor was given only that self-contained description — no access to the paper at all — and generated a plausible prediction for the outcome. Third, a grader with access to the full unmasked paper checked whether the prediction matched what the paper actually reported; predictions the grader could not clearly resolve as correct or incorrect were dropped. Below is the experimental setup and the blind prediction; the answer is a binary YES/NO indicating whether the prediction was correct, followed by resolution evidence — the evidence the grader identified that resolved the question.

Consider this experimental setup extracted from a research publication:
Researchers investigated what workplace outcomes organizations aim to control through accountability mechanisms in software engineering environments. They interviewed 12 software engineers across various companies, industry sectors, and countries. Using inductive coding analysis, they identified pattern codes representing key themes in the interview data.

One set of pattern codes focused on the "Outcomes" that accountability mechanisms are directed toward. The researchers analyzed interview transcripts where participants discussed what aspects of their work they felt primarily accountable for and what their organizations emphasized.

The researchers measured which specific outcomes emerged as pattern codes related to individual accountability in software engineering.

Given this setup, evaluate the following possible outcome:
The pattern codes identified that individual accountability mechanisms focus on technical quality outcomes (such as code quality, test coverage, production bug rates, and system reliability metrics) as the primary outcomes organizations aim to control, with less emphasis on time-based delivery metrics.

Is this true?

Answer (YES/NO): NO